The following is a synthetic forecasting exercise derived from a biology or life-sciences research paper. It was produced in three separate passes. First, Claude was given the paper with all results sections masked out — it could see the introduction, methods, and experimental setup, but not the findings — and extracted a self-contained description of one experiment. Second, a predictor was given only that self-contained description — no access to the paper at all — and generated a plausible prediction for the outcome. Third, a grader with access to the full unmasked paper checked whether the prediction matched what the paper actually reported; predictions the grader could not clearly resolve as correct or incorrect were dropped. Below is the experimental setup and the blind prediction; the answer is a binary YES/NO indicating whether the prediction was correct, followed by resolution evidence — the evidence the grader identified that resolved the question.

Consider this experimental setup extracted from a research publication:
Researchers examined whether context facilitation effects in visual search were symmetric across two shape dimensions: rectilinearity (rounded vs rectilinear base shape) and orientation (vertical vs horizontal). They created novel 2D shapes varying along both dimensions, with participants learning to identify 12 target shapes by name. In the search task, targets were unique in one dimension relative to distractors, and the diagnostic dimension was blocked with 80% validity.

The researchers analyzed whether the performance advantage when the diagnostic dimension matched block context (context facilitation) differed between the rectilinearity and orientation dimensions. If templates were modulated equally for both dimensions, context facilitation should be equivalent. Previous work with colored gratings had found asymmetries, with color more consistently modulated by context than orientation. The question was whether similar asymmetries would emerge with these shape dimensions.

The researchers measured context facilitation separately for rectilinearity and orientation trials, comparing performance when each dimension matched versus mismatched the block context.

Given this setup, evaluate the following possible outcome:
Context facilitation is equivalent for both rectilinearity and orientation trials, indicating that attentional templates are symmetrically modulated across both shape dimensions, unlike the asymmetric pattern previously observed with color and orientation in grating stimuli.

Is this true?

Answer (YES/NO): NO